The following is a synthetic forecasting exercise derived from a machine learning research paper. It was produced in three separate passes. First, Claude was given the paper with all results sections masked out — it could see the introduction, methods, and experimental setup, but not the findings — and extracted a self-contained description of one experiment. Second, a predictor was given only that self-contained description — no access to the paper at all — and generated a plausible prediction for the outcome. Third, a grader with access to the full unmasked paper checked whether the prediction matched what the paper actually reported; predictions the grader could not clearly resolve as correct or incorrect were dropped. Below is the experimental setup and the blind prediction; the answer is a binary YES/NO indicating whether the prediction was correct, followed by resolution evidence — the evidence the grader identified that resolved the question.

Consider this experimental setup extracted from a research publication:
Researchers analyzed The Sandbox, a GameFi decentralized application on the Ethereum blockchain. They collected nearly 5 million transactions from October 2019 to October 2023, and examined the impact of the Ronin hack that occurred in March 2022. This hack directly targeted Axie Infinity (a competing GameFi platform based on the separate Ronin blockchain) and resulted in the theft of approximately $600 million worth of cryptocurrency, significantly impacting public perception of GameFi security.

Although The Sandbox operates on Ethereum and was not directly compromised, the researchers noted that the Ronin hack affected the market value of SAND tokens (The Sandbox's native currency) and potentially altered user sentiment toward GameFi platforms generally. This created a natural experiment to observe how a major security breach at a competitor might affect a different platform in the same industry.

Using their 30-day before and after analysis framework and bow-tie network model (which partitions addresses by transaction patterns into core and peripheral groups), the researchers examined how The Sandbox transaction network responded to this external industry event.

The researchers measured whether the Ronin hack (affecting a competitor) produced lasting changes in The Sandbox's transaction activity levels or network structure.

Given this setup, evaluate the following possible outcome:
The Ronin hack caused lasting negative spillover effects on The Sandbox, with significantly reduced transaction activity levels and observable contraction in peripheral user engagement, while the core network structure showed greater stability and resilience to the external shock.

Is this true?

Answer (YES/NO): NO